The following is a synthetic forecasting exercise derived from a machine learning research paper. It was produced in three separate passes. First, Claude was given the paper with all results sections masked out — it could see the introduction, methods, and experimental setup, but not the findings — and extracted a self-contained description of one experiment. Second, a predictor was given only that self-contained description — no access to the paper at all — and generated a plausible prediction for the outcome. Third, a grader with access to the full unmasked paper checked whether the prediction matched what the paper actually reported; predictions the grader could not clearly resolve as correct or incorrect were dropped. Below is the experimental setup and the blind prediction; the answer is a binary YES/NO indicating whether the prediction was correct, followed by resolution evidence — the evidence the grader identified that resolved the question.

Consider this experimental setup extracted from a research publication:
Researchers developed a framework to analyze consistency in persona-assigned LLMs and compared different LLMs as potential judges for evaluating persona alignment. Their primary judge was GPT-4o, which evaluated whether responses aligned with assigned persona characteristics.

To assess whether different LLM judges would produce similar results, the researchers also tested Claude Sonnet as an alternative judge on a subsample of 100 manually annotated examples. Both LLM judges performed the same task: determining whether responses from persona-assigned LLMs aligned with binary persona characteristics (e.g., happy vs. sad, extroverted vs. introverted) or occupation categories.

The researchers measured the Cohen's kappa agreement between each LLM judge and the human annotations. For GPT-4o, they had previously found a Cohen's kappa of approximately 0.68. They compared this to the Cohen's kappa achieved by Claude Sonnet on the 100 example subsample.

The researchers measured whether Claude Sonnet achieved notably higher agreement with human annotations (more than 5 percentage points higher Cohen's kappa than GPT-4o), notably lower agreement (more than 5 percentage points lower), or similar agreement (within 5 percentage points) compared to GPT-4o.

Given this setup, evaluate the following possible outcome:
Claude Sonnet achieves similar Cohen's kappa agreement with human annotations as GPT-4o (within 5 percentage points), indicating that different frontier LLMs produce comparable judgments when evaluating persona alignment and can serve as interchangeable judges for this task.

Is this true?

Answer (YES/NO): YES